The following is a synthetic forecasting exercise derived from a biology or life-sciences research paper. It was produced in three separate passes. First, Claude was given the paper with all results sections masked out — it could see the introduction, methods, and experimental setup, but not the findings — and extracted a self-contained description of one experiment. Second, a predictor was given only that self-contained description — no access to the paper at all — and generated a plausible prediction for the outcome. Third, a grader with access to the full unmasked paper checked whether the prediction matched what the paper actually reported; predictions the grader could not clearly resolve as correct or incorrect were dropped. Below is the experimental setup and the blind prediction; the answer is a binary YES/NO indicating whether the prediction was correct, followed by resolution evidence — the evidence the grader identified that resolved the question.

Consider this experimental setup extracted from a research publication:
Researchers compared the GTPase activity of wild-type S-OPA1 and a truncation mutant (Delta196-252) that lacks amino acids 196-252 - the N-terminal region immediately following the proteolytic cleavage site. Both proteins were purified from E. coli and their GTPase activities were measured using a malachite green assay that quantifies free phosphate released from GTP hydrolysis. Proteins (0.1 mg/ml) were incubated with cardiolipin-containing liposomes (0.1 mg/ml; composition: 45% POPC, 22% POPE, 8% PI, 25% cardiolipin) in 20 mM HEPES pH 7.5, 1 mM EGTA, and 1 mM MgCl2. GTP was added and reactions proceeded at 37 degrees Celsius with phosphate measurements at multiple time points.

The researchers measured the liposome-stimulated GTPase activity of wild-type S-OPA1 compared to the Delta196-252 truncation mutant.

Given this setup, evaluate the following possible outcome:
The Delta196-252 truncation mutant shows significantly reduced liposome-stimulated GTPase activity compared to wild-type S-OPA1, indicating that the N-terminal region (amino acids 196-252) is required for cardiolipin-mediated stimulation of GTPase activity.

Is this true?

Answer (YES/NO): NO